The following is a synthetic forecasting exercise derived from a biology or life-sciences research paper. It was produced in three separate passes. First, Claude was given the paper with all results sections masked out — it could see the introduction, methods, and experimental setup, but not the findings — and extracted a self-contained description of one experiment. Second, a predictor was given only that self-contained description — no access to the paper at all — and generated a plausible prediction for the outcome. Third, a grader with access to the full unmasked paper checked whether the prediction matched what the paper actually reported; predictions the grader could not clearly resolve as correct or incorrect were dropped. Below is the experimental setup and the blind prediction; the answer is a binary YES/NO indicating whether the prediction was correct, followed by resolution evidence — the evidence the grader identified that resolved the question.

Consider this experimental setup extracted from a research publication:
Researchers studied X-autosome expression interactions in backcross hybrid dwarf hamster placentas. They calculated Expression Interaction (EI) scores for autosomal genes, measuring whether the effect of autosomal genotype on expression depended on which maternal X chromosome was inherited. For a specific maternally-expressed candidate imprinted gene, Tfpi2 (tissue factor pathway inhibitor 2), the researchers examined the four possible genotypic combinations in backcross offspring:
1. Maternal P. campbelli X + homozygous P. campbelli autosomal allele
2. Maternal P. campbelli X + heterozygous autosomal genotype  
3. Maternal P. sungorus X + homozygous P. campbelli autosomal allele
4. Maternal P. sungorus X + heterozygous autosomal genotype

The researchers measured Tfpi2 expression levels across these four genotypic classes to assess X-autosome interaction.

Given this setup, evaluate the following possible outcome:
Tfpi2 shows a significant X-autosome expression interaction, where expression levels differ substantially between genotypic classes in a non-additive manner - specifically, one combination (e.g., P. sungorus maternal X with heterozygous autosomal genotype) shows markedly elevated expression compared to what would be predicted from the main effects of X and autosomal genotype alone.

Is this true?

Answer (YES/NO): NO